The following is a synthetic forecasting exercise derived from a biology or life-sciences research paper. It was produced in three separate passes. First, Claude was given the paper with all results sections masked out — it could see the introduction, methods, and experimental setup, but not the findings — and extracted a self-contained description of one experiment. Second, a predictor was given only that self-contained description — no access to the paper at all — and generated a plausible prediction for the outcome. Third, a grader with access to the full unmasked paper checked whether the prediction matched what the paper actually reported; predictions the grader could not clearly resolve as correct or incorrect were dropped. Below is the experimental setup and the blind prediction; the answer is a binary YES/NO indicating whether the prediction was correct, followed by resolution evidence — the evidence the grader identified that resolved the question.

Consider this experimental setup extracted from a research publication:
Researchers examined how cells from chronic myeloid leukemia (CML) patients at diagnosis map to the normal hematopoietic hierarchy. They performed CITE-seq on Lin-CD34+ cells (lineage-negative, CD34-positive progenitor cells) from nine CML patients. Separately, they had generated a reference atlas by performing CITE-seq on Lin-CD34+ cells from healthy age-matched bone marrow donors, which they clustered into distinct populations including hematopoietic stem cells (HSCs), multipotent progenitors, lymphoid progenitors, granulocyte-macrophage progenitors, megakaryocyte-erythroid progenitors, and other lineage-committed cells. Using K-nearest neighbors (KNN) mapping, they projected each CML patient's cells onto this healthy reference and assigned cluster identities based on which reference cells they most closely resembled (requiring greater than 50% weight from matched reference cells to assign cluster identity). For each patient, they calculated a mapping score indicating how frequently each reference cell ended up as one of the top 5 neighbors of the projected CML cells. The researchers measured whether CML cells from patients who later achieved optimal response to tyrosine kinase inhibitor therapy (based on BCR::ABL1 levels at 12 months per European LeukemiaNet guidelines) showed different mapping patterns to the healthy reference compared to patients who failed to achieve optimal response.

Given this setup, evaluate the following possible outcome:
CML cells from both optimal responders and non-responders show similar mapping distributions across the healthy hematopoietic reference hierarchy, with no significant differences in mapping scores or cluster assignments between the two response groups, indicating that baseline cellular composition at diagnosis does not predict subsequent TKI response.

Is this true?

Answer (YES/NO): NO